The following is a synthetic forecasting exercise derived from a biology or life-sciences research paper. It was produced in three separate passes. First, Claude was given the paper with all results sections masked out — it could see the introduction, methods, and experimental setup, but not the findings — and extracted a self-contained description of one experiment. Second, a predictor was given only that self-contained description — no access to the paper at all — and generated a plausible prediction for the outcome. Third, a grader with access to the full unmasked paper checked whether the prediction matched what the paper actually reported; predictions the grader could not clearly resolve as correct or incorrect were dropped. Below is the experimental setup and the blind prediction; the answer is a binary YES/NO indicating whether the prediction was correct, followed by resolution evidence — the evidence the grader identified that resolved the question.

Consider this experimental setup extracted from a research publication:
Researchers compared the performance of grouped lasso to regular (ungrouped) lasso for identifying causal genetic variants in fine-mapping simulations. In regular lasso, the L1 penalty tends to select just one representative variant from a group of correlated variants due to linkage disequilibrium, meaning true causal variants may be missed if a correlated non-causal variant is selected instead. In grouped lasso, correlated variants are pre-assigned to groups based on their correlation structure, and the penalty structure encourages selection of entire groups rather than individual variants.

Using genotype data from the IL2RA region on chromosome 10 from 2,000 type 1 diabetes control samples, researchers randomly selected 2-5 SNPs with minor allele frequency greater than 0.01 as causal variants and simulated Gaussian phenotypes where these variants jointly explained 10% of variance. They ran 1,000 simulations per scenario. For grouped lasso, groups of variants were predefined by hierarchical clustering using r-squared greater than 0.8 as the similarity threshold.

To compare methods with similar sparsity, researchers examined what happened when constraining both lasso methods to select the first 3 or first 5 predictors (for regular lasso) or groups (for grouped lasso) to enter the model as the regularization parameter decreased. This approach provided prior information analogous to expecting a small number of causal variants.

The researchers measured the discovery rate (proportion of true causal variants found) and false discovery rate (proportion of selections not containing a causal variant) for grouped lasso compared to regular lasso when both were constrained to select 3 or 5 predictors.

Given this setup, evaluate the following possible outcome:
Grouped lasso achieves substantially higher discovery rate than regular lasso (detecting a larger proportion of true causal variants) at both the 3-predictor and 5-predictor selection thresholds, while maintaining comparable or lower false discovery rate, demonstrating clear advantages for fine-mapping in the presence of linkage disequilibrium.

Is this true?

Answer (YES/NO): NO